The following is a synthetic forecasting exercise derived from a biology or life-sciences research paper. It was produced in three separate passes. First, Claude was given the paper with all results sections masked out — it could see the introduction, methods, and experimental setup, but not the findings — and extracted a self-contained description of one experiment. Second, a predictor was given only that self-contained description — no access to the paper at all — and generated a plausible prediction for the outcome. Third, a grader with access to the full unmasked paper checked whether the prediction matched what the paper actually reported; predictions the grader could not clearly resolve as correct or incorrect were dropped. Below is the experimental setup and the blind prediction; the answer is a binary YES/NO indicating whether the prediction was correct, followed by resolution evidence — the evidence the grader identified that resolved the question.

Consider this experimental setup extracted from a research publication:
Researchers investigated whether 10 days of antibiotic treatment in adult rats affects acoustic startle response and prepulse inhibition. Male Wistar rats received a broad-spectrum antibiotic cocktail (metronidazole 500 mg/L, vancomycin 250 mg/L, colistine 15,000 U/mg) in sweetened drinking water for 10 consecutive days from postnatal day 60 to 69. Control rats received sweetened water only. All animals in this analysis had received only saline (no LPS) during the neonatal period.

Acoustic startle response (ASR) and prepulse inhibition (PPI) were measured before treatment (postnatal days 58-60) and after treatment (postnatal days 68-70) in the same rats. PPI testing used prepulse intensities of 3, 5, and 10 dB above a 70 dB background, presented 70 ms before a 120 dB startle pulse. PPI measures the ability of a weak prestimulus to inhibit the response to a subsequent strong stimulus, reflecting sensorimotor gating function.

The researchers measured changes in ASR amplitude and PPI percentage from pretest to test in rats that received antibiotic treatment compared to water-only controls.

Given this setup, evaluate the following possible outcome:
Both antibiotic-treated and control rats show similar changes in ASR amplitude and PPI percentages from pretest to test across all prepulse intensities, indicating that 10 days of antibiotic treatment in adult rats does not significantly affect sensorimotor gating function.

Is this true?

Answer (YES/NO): NO